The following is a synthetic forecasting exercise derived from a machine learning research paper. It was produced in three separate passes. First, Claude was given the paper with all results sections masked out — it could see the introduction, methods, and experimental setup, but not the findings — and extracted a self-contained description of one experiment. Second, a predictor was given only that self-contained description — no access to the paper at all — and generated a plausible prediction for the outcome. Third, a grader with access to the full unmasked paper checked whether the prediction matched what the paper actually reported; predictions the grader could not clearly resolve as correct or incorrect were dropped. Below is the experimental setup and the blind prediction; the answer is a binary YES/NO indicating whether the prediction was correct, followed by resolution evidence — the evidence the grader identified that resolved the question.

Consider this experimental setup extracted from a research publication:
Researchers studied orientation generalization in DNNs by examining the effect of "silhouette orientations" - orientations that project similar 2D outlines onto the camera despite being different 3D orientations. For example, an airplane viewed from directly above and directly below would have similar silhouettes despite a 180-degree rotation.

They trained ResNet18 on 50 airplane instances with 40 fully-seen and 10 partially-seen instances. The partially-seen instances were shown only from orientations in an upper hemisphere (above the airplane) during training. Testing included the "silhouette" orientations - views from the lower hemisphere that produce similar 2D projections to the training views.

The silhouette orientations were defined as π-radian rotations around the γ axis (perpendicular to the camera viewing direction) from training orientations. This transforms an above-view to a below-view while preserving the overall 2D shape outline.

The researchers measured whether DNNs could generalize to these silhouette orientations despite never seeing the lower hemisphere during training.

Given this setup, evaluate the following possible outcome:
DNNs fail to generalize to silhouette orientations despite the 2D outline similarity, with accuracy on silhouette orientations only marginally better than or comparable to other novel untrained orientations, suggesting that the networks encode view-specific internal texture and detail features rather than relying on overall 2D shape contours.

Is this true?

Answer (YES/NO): NO